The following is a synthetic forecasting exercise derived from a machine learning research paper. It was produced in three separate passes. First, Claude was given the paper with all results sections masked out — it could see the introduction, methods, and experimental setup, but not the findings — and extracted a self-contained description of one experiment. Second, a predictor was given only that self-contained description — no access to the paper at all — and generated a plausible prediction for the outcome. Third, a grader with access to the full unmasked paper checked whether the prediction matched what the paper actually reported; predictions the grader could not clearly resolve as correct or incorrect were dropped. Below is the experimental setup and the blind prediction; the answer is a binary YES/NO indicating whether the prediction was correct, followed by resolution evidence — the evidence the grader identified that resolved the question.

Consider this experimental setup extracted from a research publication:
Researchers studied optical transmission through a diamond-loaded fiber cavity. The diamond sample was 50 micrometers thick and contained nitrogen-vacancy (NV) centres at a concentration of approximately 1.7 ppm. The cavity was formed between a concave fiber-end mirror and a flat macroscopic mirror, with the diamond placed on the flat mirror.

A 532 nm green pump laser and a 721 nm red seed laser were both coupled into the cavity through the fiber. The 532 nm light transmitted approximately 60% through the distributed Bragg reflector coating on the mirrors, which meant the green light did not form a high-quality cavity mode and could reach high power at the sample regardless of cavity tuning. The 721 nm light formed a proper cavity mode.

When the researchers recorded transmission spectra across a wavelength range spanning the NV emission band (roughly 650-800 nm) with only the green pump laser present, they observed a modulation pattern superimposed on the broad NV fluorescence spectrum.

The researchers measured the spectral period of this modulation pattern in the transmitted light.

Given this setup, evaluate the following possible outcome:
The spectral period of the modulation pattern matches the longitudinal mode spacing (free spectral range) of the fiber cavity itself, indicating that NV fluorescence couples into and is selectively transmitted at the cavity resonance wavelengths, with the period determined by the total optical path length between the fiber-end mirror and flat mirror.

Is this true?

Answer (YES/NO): NO